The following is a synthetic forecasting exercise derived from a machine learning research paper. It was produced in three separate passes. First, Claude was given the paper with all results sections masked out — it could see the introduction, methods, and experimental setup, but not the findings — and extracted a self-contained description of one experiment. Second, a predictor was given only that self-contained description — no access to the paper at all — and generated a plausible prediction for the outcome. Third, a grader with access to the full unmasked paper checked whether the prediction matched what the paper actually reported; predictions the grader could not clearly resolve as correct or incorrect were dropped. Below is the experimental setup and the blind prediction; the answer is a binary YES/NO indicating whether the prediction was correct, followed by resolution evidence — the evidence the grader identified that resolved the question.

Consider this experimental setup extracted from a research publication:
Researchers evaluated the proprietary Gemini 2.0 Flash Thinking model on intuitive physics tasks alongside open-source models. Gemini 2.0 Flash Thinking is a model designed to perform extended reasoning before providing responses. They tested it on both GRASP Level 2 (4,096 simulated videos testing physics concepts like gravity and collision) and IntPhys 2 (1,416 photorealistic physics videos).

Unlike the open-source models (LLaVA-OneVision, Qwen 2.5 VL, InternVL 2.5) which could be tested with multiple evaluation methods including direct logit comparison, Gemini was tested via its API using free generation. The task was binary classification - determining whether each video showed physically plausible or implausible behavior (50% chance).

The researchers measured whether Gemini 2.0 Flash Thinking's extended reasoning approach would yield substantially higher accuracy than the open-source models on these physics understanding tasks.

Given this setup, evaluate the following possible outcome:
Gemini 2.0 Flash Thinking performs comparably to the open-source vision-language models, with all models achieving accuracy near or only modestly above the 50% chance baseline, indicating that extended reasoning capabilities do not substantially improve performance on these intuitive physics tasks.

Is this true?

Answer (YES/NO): YES